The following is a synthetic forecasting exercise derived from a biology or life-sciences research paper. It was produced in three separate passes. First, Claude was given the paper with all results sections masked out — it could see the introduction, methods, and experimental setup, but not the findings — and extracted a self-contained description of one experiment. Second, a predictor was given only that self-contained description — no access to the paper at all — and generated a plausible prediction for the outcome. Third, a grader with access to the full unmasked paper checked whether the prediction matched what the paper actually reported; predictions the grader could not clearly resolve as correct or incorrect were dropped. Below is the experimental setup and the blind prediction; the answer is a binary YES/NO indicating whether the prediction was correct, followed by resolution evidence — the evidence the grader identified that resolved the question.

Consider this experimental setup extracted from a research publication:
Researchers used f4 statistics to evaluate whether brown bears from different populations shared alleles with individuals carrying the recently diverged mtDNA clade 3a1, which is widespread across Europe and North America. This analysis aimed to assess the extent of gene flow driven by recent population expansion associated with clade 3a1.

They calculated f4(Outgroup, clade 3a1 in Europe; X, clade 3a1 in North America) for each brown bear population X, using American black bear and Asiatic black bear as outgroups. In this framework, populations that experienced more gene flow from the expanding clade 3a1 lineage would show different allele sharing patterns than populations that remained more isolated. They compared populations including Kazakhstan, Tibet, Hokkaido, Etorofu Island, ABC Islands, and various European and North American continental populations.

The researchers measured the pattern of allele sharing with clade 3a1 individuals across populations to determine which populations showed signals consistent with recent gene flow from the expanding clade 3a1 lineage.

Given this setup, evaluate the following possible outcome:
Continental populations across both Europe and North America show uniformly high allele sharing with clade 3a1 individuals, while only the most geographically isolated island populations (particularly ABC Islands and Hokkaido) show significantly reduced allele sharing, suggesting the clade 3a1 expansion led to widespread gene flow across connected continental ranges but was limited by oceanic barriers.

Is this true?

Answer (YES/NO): NO